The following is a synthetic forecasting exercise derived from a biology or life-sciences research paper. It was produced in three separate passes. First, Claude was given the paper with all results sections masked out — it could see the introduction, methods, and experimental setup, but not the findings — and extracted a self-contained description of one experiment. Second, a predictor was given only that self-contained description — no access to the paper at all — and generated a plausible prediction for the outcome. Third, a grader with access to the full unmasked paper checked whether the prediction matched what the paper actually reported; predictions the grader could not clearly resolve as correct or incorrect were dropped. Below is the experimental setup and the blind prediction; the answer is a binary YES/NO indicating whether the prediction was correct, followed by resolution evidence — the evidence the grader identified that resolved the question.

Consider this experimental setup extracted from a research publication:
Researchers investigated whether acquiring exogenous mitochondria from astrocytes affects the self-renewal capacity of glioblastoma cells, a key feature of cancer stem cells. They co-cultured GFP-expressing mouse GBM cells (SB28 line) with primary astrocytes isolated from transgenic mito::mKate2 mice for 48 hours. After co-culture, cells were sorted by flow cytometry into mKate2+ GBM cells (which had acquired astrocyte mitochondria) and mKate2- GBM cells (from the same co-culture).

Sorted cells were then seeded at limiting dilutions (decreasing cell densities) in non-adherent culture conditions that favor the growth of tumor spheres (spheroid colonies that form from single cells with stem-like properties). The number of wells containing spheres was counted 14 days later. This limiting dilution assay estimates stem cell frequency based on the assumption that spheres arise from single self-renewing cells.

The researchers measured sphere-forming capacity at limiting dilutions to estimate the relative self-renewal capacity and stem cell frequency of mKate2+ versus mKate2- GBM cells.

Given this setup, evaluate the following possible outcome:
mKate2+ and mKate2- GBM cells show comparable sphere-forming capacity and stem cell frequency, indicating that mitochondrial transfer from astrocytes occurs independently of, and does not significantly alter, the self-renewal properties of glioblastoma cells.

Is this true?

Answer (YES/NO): NO